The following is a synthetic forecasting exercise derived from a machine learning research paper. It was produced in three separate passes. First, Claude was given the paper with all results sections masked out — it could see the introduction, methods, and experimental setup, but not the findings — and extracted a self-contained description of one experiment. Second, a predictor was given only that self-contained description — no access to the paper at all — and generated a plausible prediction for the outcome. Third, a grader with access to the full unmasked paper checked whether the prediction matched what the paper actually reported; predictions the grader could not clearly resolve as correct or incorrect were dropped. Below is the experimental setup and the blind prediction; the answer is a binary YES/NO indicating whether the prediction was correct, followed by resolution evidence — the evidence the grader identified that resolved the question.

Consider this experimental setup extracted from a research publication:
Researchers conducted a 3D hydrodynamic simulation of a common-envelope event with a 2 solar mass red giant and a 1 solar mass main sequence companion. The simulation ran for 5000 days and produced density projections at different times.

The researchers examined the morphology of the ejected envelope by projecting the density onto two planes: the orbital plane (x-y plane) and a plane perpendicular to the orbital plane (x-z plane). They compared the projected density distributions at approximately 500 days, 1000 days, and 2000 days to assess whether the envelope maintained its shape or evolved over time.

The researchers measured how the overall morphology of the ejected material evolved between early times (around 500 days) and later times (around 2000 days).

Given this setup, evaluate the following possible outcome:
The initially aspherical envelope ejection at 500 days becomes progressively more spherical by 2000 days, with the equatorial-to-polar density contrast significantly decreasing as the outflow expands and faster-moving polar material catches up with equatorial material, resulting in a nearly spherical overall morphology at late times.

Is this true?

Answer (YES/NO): NO